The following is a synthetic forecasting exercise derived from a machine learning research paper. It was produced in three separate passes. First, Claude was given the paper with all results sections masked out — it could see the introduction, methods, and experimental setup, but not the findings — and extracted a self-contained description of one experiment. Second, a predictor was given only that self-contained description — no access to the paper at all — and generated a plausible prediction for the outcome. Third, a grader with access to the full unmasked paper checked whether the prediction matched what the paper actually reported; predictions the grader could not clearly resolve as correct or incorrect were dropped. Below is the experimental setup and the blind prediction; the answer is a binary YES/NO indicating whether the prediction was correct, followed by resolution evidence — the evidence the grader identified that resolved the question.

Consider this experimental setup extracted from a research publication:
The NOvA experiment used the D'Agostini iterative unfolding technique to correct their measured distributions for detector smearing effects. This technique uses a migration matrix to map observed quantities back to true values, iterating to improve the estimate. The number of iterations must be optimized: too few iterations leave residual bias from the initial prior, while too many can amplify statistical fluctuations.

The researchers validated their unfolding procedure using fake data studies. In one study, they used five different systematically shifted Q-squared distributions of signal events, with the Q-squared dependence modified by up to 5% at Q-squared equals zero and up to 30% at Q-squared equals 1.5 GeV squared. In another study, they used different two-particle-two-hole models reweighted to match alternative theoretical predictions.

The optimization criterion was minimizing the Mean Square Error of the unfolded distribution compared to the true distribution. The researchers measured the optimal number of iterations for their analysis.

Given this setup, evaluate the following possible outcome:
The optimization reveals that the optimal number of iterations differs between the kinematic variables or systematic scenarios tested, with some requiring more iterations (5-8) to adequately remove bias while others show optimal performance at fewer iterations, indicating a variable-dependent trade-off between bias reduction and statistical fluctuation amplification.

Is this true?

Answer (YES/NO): NO